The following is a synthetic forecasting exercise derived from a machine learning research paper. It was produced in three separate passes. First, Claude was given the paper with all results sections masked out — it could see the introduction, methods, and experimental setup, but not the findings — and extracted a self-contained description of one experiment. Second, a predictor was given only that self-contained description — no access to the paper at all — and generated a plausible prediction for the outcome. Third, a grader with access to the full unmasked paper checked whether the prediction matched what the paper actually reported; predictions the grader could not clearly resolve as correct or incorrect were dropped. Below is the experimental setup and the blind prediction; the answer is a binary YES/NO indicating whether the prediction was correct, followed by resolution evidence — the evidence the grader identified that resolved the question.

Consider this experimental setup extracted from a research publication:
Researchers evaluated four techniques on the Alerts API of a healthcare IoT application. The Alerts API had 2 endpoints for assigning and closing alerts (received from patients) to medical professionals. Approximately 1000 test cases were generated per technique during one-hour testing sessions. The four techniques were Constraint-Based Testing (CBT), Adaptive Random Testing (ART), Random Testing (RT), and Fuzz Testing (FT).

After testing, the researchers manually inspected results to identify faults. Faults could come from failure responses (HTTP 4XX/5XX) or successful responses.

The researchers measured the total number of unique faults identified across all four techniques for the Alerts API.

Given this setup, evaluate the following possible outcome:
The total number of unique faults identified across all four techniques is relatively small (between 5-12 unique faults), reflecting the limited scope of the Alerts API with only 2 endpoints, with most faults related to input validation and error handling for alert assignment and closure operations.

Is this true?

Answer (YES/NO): NO